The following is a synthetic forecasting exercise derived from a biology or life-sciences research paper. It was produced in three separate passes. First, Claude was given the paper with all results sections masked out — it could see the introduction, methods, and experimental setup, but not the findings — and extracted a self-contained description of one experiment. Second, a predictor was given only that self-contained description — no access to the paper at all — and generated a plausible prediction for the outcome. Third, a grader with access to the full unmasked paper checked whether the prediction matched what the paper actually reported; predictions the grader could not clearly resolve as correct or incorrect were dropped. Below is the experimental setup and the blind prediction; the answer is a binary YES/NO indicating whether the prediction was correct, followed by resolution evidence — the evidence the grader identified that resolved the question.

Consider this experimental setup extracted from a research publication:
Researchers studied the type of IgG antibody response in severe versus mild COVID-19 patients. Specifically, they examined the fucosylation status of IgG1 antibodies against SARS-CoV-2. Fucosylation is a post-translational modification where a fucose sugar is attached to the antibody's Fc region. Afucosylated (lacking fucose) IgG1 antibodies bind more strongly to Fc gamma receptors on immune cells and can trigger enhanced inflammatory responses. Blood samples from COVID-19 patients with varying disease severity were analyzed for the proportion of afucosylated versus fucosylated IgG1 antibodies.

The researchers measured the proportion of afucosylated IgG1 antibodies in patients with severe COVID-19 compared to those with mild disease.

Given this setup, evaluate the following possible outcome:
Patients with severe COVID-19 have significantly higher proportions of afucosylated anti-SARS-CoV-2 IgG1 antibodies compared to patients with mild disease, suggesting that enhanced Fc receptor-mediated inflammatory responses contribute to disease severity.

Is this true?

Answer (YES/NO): YES